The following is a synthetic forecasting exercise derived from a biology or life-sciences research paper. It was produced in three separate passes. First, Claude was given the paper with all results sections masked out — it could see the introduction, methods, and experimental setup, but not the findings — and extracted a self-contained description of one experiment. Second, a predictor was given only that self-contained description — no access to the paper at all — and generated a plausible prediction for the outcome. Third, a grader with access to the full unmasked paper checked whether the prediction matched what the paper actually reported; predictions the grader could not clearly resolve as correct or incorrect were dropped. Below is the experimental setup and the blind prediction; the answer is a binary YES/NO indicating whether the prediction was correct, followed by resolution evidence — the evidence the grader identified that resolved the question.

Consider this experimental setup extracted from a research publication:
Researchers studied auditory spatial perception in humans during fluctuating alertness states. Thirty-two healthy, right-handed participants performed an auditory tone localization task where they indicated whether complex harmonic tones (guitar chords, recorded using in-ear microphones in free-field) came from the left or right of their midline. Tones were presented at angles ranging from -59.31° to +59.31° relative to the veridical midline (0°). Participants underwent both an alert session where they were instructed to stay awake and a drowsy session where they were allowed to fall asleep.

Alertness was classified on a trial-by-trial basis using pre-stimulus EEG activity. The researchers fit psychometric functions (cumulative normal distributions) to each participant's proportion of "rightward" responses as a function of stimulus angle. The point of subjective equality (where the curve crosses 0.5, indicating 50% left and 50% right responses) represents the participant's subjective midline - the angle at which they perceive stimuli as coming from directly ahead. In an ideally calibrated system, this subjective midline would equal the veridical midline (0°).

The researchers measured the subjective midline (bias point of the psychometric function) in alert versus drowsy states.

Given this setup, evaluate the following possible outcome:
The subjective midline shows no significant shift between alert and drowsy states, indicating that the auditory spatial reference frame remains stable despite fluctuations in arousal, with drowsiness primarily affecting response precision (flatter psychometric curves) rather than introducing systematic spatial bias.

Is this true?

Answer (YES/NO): NO